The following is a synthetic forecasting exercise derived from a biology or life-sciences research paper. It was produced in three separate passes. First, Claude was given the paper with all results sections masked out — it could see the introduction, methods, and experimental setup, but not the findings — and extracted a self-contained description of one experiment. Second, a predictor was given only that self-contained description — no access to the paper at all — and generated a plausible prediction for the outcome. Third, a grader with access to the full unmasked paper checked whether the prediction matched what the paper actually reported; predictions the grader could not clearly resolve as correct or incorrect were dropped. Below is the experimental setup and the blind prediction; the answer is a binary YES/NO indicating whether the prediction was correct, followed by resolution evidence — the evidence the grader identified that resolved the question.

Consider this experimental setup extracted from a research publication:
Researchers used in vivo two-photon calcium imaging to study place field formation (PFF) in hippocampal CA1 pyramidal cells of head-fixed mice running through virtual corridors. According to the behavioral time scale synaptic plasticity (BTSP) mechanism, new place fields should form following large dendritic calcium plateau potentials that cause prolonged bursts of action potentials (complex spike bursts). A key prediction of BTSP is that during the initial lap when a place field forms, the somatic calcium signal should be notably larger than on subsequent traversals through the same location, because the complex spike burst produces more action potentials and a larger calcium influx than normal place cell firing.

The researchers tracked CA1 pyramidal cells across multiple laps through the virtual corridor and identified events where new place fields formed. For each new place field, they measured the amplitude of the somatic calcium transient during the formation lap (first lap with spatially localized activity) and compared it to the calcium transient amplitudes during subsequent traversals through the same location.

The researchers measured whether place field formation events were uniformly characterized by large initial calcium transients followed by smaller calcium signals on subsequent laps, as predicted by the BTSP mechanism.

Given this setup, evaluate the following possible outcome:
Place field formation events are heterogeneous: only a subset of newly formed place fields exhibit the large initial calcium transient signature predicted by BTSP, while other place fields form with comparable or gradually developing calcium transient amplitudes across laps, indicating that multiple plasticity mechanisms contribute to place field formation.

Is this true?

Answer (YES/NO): YES